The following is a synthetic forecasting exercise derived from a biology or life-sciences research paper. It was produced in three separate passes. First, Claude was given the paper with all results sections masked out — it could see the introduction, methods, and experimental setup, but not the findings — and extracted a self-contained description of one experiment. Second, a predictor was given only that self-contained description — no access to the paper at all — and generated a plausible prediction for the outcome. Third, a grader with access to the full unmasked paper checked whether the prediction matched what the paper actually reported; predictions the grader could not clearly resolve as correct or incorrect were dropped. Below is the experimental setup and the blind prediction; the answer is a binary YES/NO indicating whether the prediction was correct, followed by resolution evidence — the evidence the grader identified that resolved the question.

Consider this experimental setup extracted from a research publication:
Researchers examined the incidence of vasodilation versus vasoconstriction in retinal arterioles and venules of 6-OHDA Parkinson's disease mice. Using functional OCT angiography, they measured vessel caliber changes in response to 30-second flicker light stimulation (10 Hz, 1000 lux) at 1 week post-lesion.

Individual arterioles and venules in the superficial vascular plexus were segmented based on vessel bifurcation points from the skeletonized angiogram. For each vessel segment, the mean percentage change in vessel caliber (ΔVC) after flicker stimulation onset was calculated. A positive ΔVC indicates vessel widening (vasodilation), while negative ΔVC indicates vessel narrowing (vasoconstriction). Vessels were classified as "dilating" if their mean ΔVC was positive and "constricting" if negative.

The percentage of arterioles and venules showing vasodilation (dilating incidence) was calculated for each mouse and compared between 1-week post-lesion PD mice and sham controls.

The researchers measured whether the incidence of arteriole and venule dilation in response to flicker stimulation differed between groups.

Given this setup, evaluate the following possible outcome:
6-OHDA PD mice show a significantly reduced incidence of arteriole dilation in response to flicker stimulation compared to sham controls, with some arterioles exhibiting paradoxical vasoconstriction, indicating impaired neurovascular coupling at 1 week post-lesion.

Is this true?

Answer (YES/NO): YES